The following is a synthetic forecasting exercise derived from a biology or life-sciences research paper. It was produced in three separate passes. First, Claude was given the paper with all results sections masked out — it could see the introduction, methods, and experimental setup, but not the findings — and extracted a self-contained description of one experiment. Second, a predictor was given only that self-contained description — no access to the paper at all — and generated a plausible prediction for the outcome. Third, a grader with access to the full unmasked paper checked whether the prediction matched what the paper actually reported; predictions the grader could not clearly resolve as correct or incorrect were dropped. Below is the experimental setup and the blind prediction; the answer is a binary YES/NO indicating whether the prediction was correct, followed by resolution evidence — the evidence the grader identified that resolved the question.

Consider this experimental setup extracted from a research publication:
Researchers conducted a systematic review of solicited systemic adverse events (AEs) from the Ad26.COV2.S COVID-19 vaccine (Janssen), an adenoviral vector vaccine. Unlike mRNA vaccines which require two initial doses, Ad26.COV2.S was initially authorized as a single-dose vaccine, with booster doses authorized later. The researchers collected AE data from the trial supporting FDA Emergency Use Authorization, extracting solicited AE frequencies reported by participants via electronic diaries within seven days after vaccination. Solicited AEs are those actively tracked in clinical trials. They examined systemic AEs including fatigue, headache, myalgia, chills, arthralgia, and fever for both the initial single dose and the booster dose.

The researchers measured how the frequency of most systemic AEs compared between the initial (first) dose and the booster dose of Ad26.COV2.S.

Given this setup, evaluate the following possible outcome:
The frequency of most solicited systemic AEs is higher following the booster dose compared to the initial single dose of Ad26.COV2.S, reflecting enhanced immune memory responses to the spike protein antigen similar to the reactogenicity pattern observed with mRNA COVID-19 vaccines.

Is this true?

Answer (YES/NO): NO